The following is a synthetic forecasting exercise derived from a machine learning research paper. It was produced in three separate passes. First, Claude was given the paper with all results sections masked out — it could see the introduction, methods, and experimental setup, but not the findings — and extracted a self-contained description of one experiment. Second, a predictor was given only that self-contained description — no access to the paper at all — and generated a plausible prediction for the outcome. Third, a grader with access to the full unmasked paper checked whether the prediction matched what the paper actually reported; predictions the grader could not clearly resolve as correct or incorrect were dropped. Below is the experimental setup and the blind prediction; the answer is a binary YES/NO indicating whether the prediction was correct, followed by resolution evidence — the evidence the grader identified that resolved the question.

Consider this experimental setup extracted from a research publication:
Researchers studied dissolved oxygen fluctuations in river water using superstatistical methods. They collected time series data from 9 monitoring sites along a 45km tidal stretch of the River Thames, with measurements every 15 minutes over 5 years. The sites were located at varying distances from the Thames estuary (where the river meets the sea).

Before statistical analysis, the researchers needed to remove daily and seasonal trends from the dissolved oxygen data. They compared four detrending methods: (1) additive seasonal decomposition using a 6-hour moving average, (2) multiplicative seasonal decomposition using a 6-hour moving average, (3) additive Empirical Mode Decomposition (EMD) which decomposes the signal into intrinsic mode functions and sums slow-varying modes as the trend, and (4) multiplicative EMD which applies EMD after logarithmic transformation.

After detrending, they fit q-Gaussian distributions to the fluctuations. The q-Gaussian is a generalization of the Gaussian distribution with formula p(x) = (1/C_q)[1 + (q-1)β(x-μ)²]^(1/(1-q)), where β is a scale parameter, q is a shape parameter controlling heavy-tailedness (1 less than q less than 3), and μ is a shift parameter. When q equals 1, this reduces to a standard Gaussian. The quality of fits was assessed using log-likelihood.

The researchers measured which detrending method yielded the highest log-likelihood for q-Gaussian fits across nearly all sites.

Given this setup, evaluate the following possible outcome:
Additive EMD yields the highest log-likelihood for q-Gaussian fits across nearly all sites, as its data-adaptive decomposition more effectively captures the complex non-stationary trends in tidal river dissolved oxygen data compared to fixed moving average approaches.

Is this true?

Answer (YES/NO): NO